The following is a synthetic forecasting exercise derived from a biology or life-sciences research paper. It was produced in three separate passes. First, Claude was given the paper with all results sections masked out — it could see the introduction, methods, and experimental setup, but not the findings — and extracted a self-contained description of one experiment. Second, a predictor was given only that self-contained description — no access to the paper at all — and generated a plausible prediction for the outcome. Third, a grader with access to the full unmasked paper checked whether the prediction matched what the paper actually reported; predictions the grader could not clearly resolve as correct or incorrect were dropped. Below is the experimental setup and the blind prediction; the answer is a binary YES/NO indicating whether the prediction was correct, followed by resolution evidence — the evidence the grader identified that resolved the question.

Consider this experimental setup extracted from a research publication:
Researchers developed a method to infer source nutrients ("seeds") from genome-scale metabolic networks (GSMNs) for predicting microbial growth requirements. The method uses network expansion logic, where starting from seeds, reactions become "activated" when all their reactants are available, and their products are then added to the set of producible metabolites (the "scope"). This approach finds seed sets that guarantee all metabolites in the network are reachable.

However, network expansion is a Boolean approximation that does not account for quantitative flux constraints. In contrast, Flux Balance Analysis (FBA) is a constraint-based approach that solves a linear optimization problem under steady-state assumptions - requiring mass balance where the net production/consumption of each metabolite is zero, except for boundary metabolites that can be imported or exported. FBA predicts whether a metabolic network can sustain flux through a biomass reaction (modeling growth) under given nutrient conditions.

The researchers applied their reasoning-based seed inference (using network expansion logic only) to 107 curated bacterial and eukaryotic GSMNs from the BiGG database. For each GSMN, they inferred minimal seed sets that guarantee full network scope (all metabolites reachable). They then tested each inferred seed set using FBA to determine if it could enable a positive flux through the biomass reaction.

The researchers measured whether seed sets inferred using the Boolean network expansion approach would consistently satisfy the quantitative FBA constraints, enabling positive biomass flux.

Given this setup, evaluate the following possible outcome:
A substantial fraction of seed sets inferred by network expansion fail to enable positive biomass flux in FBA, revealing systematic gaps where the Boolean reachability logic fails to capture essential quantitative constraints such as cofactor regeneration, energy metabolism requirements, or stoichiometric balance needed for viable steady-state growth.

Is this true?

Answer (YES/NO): NO